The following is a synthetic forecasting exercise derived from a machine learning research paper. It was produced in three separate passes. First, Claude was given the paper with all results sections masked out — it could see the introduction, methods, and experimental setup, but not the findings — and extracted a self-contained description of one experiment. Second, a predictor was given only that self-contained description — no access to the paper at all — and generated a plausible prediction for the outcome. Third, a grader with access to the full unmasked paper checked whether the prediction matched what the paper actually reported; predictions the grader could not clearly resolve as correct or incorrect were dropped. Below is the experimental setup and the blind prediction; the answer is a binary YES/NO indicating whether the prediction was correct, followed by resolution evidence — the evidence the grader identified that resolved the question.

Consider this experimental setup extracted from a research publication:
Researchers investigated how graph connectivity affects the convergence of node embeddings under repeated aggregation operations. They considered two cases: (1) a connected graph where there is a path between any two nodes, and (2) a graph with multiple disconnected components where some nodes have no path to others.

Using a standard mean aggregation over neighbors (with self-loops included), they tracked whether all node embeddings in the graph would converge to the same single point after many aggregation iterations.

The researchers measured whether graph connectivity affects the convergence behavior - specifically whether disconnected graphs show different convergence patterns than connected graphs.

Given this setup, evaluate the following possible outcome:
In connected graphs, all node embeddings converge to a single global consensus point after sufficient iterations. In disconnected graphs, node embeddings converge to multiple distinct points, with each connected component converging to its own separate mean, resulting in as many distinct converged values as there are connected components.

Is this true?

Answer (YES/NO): YES